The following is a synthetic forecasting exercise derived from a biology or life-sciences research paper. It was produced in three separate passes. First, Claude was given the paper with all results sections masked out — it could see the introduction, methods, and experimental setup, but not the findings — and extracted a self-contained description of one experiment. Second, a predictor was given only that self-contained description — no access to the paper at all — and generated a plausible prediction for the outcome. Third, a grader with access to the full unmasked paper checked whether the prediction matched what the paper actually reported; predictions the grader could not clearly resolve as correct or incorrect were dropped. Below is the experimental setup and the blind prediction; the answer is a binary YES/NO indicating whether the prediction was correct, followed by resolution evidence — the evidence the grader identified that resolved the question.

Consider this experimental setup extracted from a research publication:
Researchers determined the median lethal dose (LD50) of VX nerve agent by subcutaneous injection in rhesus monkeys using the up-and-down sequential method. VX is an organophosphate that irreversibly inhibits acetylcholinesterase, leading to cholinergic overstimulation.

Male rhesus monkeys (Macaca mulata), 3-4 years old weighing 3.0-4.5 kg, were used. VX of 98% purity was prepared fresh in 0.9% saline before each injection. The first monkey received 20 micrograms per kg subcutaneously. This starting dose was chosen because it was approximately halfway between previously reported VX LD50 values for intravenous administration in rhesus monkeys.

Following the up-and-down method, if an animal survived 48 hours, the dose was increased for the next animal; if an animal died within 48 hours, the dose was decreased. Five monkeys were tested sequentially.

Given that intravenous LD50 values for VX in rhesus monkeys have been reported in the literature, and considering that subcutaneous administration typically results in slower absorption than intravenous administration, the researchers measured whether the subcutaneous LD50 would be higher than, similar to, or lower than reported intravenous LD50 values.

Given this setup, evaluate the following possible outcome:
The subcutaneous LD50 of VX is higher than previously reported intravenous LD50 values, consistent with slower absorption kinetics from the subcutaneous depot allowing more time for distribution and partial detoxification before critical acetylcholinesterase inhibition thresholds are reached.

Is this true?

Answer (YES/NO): YES